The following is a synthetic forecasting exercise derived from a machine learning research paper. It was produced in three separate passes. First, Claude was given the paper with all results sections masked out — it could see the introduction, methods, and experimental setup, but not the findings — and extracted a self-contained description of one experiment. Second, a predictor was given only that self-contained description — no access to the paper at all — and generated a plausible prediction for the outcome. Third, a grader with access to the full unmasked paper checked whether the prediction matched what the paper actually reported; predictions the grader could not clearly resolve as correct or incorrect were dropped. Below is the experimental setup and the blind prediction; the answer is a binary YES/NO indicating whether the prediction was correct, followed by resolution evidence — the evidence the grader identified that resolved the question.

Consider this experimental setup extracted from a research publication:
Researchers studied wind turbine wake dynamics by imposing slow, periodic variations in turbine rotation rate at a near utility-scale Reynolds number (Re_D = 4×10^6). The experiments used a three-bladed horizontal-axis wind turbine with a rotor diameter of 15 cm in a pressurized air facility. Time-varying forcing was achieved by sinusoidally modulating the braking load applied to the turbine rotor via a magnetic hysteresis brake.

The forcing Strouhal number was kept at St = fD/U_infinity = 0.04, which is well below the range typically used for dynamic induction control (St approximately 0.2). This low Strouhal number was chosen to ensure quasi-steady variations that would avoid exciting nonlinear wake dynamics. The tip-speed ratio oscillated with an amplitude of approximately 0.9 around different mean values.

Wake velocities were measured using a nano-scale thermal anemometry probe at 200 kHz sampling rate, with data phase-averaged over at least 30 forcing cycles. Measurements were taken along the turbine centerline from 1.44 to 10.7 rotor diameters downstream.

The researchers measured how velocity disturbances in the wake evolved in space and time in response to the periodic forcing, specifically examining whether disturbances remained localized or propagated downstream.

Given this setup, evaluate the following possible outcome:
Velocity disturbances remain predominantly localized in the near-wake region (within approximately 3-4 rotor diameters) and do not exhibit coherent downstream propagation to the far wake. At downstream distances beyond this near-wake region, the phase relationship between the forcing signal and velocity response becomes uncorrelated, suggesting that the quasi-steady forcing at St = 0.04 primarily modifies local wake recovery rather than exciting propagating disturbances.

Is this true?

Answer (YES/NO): NO